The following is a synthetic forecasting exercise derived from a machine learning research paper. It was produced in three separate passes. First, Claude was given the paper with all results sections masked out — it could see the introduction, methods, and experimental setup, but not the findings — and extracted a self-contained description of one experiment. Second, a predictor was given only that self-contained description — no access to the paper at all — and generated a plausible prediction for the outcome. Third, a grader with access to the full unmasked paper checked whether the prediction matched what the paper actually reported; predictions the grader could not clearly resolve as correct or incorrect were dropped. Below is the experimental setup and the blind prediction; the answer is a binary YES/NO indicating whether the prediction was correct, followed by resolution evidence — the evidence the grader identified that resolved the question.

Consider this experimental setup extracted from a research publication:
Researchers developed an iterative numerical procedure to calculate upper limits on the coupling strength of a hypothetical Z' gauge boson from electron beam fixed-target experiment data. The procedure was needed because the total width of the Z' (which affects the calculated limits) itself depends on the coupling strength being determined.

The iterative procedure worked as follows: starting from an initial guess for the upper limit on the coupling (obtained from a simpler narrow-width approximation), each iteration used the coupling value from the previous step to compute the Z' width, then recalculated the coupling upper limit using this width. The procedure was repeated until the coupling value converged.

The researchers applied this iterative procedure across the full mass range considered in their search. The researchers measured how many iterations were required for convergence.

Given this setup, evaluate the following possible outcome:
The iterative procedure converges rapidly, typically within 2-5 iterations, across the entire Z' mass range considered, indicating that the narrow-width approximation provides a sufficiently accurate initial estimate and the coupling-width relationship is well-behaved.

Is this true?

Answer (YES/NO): YES